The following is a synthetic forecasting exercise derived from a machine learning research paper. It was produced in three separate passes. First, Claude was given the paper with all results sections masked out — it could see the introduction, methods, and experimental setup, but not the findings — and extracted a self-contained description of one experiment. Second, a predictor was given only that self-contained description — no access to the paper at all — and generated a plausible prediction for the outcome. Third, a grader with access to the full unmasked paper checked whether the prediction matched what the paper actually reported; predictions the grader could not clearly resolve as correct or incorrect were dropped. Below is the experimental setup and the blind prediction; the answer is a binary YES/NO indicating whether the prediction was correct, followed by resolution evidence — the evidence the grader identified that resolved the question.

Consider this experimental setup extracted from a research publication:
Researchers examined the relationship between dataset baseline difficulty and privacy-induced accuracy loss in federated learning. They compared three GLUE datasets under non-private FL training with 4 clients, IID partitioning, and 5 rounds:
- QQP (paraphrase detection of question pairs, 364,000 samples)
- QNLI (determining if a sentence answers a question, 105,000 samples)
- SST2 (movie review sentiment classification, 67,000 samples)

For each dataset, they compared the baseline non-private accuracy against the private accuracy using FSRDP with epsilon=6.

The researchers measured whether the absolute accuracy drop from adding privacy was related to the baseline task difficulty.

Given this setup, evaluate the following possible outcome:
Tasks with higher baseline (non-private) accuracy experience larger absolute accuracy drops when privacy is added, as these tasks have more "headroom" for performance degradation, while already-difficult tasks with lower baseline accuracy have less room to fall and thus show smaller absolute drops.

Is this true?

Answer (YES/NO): NO